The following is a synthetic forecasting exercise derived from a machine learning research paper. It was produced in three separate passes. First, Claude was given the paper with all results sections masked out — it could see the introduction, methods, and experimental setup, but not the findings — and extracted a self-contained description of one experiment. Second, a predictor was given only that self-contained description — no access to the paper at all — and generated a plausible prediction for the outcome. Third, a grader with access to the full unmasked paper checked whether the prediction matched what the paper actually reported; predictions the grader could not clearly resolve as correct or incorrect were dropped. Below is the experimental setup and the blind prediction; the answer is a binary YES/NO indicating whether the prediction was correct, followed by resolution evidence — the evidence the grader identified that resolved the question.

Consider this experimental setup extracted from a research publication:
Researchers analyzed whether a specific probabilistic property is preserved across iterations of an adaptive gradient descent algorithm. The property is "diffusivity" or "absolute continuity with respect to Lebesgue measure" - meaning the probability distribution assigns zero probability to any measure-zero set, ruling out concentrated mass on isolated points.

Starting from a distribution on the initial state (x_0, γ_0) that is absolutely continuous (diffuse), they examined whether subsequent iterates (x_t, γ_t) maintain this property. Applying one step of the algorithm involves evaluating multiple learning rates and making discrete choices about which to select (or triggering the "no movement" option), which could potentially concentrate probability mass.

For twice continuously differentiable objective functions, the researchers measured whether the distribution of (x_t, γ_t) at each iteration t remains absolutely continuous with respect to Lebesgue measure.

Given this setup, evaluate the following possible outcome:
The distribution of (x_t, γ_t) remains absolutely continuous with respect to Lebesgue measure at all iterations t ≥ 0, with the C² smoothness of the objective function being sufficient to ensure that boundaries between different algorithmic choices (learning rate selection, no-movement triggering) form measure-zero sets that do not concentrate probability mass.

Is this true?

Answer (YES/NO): YES